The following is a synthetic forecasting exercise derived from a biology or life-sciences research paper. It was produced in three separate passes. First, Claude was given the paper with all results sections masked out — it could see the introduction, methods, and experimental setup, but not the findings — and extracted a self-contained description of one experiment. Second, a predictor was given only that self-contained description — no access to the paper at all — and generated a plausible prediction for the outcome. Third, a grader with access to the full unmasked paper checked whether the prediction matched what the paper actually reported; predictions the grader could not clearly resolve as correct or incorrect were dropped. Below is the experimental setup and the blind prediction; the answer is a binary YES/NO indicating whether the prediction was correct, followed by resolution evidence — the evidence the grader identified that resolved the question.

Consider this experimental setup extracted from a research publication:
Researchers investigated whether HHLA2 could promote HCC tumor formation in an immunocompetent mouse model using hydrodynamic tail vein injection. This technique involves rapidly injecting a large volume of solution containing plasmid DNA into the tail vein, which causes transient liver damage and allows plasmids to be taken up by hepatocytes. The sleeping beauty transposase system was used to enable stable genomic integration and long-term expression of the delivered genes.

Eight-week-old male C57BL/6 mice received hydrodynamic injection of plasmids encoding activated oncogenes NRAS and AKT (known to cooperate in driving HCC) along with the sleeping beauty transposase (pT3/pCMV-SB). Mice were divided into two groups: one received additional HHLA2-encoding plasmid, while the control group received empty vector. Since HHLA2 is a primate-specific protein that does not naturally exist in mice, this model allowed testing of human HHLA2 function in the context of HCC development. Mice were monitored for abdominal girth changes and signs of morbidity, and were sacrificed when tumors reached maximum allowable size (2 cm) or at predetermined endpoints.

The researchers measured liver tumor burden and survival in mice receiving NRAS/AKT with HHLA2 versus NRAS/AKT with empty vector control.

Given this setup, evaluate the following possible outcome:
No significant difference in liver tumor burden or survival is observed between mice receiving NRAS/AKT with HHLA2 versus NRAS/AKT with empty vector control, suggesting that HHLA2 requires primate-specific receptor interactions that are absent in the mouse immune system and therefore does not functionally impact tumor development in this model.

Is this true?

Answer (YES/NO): NO